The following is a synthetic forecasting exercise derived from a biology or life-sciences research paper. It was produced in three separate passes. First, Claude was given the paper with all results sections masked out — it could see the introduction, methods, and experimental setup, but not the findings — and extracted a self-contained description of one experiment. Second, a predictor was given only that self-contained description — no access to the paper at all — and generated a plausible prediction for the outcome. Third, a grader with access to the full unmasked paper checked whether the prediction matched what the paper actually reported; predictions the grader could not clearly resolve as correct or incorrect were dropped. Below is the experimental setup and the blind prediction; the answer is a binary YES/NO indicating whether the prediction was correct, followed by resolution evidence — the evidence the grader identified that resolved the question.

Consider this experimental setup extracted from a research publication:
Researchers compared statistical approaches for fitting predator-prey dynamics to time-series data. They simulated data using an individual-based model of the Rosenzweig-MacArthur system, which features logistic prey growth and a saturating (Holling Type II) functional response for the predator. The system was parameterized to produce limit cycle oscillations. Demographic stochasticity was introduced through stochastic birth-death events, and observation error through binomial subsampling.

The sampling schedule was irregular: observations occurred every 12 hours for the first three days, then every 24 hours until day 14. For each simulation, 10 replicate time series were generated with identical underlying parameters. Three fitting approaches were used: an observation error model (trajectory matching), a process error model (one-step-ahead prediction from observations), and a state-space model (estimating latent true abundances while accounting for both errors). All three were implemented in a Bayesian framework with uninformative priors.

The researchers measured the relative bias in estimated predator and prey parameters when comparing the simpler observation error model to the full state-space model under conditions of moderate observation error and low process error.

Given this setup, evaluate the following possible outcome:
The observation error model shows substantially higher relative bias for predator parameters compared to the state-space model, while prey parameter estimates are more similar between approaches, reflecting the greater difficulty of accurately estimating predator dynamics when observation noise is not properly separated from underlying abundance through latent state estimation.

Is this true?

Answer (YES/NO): NO